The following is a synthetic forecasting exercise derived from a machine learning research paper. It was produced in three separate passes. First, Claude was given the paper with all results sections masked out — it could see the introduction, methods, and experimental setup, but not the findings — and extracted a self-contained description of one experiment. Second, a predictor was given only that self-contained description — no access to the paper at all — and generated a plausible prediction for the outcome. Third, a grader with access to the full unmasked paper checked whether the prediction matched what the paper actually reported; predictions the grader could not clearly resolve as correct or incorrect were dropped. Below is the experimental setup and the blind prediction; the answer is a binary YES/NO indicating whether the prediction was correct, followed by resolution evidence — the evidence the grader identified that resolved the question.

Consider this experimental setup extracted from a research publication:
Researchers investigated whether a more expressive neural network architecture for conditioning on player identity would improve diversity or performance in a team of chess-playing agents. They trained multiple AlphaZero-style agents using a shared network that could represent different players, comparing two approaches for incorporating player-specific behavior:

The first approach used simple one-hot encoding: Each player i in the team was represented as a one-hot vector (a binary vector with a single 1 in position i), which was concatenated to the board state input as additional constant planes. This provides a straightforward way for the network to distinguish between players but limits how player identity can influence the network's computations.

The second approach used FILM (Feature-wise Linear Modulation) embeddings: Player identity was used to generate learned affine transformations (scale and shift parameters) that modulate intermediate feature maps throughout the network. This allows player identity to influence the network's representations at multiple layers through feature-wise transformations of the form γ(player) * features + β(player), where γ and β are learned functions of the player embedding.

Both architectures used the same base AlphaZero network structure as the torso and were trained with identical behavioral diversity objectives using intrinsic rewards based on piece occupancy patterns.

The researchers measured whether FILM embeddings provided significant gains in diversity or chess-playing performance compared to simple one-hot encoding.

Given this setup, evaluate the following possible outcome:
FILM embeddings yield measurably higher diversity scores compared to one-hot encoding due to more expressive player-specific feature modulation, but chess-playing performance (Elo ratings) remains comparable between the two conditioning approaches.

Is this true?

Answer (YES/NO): NO